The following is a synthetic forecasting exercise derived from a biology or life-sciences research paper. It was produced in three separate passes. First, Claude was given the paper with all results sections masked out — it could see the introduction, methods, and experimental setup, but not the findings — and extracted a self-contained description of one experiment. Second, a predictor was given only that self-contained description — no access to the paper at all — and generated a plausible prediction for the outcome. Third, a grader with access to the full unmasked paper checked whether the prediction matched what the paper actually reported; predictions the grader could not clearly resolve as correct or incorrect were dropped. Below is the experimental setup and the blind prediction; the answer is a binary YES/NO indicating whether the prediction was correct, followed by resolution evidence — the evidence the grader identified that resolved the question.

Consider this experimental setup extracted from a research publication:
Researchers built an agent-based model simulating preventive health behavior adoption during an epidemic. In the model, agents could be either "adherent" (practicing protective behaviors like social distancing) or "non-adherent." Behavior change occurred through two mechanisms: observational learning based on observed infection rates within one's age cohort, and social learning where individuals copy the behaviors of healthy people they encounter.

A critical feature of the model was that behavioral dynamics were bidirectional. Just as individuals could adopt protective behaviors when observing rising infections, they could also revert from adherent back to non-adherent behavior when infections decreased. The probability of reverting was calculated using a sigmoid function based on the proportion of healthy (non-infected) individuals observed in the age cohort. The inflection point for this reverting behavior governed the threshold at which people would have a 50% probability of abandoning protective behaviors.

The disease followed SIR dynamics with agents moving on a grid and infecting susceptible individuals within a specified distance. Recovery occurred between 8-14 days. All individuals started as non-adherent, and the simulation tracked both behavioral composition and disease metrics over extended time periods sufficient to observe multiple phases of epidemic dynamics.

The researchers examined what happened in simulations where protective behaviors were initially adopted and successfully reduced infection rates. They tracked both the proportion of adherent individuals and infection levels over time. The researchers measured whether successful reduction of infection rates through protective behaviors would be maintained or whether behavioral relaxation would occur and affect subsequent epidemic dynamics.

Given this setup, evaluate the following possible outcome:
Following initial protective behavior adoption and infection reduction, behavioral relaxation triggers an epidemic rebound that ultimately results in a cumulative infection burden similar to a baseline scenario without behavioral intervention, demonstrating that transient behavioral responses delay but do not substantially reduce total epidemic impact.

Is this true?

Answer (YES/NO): NO